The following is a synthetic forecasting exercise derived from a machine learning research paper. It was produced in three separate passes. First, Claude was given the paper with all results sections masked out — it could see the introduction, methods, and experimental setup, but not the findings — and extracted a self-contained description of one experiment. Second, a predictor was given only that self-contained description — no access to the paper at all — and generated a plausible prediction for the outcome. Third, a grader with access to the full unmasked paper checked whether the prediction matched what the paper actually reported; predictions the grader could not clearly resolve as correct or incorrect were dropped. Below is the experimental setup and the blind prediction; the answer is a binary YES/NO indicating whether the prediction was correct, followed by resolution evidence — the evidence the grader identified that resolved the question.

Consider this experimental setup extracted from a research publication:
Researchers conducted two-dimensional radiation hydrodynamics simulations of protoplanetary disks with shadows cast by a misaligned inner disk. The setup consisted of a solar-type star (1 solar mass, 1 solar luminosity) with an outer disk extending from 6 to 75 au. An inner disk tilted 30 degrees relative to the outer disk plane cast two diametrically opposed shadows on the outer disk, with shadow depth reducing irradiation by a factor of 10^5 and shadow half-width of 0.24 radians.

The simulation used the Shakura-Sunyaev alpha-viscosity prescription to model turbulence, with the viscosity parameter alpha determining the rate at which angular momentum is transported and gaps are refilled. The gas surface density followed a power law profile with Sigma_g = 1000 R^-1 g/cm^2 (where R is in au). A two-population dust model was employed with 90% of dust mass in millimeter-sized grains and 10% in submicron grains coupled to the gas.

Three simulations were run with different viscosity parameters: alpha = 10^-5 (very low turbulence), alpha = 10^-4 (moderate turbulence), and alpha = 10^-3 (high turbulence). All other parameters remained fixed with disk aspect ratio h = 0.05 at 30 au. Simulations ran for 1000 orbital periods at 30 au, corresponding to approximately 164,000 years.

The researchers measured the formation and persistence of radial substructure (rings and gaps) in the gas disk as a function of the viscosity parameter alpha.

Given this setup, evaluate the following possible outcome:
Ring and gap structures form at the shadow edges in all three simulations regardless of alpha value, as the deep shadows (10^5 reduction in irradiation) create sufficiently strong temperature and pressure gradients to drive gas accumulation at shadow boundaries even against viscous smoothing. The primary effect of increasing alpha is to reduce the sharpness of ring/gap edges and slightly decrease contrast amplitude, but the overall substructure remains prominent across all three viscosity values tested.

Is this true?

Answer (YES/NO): NO